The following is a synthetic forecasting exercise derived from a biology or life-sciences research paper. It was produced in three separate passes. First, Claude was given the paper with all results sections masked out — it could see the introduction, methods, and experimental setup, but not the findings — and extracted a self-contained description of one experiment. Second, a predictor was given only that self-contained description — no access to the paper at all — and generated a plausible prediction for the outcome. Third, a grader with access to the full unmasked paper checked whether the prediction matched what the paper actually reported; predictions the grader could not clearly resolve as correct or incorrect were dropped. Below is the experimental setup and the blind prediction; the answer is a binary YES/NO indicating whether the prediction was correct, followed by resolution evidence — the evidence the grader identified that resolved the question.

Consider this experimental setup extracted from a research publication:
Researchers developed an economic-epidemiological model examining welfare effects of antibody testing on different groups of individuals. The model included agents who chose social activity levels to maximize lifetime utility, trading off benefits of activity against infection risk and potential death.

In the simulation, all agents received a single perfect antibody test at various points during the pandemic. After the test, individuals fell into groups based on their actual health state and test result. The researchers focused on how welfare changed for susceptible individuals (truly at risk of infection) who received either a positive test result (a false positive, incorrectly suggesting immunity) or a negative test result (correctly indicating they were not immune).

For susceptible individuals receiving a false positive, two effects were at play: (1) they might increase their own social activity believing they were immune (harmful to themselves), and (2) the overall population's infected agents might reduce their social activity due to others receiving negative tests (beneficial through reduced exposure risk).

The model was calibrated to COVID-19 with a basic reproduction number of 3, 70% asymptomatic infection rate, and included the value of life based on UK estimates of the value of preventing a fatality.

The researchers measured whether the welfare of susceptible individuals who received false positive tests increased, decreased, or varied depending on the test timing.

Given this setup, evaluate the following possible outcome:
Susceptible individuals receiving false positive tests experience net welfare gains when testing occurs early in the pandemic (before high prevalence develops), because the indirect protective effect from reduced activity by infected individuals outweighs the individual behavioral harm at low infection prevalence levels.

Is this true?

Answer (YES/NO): NO